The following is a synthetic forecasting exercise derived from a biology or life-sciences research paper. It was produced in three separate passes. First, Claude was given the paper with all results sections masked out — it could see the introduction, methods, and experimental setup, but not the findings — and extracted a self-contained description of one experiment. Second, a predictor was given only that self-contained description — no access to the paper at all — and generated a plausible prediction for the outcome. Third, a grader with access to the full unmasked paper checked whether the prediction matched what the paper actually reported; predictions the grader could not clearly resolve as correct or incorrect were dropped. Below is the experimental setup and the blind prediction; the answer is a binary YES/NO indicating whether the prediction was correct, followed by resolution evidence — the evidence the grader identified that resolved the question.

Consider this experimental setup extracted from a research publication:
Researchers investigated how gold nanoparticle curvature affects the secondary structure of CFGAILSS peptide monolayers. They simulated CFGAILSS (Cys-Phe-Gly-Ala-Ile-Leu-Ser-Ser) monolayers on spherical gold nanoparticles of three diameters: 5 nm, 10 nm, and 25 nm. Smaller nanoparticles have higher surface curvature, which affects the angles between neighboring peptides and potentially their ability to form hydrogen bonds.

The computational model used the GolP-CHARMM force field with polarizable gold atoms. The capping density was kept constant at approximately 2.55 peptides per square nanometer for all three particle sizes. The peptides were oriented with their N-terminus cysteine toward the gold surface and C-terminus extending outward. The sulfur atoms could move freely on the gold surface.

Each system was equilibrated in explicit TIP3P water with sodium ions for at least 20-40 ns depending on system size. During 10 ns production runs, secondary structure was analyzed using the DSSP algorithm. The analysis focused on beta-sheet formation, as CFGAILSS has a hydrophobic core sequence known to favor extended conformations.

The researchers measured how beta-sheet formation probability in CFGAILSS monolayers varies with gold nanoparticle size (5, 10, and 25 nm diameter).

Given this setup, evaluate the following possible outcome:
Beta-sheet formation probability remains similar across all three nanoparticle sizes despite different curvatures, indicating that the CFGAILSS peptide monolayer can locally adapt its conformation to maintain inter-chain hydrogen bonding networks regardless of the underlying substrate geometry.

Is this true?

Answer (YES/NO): NO